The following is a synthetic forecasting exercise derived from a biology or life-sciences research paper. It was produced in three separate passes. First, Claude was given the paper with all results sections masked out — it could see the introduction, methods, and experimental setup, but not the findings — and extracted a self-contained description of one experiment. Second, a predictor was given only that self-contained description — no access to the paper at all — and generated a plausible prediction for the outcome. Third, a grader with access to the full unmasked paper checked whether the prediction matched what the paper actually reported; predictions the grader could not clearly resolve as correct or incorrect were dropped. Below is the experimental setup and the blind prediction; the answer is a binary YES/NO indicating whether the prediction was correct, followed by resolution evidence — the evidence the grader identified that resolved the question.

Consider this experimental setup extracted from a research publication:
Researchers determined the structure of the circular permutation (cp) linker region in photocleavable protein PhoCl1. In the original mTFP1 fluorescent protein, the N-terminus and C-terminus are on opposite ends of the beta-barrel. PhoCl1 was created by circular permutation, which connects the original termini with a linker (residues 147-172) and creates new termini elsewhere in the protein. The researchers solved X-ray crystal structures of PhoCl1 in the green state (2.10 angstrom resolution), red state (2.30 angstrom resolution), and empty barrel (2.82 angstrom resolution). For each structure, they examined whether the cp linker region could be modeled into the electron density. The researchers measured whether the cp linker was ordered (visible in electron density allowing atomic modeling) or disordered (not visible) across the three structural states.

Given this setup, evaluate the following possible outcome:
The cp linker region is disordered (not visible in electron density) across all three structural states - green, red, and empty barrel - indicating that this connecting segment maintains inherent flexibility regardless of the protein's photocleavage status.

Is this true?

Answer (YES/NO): YES